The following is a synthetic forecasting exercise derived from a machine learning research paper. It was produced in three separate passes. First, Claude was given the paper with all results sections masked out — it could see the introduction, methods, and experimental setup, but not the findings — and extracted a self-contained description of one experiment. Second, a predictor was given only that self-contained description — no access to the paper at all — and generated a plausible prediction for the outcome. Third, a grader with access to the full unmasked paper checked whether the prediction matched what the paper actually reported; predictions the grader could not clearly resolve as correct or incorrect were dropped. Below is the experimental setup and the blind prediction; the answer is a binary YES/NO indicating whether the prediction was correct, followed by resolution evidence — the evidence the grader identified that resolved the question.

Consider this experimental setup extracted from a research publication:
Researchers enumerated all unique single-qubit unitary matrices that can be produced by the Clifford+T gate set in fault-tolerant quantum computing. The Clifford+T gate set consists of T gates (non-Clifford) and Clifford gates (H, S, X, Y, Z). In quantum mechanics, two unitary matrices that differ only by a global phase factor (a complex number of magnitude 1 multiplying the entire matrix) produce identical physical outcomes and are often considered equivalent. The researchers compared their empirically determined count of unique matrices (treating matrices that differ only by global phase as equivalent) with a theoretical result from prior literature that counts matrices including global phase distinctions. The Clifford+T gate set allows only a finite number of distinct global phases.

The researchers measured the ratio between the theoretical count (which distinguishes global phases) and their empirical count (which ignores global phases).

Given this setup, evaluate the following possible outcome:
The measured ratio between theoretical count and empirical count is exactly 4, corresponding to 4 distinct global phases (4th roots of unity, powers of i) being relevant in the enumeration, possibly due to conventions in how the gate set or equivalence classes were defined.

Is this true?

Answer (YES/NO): NO